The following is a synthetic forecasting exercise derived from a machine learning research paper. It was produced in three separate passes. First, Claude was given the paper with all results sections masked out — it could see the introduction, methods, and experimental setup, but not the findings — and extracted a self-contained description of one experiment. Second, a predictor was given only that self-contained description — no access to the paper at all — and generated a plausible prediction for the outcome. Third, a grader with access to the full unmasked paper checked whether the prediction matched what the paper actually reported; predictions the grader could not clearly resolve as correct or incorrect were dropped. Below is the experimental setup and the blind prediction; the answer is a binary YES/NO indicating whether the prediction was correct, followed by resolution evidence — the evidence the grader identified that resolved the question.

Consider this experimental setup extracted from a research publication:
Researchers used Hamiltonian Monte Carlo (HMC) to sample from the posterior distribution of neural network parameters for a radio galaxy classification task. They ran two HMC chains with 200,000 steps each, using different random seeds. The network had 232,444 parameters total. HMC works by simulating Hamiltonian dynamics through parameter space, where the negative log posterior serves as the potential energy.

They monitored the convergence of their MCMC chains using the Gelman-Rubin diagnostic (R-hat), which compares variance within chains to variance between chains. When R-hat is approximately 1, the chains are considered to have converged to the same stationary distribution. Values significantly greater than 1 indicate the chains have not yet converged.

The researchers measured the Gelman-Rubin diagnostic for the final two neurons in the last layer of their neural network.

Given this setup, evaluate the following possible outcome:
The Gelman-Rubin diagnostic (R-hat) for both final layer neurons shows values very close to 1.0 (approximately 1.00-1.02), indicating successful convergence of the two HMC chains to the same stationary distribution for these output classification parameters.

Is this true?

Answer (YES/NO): NO